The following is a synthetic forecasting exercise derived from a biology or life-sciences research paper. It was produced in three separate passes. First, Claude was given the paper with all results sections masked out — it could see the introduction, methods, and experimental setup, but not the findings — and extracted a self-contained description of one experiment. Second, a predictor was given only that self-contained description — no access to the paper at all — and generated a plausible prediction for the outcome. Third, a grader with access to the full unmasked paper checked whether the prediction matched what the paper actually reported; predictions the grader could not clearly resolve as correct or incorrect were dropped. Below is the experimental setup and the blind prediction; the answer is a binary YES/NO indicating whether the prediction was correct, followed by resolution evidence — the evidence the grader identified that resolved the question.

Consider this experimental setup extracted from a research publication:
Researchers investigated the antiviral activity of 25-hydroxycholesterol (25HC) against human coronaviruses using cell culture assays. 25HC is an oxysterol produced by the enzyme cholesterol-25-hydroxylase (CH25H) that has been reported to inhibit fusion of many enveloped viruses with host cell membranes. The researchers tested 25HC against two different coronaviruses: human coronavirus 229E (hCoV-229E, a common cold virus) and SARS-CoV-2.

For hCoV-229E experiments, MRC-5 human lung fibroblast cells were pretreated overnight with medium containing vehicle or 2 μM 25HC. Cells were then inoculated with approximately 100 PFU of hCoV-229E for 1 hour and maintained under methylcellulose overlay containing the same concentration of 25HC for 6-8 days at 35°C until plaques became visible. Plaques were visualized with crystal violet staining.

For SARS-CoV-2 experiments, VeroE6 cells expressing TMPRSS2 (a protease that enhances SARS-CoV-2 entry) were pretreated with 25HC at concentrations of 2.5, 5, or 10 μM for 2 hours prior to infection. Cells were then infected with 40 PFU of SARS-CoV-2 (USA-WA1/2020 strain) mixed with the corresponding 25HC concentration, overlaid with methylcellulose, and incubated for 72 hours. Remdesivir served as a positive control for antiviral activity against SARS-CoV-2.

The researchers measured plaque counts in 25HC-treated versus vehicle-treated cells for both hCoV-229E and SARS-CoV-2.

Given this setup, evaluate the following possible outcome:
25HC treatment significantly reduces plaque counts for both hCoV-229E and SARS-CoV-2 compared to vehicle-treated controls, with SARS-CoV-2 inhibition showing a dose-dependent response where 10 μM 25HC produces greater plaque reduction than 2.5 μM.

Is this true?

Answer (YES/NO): NO